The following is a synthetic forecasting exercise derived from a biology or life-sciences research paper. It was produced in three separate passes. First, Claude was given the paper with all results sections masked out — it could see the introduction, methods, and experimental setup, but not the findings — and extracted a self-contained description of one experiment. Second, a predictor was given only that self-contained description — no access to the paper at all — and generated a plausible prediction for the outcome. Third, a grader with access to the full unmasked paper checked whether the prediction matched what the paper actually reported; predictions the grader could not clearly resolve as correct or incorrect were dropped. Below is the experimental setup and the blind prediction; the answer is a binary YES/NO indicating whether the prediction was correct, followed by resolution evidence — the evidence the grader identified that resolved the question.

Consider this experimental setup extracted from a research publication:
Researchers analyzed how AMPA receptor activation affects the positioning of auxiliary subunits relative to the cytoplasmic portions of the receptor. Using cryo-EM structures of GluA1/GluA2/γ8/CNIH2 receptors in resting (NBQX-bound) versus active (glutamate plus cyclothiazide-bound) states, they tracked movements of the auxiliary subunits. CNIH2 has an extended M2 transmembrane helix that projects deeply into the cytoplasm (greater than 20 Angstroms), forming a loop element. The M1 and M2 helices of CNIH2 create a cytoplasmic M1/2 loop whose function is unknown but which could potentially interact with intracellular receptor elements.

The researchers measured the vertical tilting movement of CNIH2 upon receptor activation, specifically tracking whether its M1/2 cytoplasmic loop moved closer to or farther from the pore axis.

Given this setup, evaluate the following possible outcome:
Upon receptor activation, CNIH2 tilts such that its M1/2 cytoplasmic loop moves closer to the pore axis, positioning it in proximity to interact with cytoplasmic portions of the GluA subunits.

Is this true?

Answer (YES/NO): YES